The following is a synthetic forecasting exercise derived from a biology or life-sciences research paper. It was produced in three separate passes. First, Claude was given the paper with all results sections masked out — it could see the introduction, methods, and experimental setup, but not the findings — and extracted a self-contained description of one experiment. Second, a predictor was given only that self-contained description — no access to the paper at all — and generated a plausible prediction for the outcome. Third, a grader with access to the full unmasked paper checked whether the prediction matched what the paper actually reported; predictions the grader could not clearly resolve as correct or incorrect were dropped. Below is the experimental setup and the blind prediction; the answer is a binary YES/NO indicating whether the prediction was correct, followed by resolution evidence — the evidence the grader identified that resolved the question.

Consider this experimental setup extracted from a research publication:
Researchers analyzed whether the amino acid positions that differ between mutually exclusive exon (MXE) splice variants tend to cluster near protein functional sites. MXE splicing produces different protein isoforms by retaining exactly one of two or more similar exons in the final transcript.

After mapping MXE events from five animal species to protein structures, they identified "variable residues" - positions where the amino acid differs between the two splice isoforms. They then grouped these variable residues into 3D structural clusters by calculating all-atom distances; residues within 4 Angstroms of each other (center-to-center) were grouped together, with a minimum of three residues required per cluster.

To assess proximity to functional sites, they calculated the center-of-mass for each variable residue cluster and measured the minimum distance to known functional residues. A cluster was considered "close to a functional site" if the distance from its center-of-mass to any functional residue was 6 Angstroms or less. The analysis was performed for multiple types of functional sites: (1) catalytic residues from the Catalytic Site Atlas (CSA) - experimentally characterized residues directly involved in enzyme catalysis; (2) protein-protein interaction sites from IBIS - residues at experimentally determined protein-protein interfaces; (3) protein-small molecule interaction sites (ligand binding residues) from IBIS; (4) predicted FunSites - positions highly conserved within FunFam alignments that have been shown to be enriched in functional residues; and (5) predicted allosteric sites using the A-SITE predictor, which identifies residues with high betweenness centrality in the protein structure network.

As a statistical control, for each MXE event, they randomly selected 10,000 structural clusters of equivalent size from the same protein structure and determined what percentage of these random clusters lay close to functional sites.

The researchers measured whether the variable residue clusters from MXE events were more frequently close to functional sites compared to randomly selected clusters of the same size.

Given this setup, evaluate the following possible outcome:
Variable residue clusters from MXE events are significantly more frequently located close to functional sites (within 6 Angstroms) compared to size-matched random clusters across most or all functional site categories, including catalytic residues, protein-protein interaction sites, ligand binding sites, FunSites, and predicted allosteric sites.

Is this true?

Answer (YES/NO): NO